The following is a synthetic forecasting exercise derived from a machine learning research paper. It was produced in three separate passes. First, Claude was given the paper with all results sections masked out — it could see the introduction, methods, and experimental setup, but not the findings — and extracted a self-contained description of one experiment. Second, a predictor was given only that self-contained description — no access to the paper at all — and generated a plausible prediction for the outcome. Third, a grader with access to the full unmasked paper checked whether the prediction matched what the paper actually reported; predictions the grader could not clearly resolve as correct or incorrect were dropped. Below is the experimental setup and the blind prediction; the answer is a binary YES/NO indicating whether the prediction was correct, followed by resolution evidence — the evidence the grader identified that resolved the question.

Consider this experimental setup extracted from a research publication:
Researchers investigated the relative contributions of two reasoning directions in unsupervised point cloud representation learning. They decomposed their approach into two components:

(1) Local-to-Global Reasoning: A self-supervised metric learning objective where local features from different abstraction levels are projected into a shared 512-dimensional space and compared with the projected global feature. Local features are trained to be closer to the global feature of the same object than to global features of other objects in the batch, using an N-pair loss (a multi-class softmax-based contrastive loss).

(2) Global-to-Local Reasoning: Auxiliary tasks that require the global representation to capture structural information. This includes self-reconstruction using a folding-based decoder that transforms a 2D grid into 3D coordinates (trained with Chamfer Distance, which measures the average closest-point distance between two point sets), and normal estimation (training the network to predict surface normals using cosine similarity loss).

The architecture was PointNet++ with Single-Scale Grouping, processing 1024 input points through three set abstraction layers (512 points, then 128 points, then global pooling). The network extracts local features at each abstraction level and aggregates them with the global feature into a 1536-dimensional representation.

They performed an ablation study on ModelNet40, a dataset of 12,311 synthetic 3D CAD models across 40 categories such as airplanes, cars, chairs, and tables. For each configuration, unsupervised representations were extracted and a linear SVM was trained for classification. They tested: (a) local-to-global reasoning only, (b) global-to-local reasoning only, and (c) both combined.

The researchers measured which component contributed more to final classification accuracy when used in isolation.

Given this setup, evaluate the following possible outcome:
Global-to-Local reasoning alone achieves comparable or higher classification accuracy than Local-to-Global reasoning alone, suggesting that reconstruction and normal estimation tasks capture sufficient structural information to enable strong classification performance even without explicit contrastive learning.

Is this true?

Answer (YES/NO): NO